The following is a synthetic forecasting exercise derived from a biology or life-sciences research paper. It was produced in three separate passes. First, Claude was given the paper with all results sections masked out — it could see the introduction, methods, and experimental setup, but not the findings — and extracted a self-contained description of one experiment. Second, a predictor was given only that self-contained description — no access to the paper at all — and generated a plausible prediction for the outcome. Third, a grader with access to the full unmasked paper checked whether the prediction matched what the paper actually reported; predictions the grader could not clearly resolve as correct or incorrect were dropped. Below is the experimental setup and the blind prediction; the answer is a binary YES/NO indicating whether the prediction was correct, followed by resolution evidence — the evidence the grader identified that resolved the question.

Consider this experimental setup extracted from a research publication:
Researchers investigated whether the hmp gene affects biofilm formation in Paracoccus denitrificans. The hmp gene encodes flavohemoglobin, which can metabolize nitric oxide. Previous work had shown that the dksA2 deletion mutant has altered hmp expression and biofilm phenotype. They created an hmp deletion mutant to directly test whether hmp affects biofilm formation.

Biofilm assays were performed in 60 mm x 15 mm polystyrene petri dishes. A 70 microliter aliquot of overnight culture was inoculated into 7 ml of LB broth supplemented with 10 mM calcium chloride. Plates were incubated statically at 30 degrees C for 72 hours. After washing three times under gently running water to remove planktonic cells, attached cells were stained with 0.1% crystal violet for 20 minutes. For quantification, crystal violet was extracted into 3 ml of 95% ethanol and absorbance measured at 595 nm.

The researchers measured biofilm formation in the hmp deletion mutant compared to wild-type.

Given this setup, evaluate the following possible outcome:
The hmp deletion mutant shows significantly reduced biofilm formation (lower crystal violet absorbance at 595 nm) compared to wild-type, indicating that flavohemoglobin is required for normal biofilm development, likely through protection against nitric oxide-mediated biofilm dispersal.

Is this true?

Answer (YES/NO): NO